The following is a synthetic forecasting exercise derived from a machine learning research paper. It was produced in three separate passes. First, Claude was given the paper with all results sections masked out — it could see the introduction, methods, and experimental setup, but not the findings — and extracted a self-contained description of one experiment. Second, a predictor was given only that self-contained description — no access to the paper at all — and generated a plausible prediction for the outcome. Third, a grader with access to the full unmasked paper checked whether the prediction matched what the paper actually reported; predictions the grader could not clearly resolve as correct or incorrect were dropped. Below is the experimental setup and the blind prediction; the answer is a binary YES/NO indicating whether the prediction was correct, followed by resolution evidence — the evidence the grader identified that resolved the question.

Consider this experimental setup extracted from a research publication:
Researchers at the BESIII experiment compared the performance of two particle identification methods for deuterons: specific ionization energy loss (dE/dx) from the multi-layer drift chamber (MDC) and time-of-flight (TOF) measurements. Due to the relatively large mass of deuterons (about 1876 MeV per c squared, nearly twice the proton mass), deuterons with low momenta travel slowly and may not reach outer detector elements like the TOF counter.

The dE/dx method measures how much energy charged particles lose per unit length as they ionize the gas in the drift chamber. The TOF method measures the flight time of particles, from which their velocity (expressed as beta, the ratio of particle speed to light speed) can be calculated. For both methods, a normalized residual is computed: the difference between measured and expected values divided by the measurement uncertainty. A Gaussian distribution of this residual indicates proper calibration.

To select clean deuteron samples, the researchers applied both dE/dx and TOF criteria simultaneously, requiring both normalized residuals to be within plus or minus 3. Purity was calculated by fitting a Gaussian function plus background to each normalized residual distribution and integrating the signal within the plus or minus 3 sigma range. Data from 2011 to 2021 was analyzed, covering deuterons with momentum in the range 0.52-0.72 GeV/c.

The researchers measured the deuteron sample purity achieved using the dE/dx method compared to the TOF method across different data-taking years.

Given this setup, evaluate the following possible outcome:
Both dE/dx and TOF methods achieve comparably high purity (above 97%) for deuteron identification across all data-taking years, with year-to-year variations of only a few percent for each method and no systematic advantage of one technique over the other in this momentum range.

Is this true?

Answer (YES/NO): YES